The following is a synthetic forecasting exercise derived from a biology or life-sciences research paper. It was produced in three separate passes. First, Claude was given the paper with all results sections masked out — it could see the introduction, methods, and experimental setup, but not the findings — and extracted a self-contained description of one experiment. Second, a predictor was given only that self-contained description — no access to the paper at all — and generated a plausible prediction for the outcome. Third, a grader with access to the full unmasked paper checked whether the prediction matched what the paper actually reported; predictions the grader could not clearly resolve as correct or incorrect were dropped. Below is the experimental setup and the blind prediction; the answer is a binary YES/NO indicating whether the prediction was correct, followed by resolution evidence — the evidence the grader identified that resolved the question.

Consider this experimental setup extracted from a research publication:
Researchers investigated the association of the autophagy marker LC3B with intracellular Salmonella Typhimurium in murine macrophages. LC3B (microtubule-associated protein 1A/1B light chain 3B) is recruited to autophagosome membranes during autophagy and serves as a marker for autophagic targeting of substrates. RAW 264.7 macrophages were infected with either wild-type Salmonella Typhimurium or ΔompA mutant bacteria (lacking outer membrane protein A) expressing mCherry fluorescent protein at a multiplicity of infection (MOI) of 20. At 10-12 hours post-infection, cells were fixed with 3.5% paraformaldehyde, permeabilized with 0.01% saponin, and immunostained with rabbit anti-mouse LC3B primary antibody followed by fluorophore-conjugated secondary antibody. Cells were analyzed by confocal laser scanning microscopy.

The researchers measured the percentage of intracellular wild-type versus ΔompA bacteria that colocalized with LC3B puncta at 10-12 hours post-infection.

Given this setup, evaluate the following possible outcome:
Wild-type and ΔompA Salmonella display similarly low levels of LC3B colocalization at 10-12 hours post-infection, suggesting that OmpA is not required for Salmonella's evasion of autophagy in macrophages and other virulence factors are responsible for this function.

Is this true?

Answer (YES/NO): NO